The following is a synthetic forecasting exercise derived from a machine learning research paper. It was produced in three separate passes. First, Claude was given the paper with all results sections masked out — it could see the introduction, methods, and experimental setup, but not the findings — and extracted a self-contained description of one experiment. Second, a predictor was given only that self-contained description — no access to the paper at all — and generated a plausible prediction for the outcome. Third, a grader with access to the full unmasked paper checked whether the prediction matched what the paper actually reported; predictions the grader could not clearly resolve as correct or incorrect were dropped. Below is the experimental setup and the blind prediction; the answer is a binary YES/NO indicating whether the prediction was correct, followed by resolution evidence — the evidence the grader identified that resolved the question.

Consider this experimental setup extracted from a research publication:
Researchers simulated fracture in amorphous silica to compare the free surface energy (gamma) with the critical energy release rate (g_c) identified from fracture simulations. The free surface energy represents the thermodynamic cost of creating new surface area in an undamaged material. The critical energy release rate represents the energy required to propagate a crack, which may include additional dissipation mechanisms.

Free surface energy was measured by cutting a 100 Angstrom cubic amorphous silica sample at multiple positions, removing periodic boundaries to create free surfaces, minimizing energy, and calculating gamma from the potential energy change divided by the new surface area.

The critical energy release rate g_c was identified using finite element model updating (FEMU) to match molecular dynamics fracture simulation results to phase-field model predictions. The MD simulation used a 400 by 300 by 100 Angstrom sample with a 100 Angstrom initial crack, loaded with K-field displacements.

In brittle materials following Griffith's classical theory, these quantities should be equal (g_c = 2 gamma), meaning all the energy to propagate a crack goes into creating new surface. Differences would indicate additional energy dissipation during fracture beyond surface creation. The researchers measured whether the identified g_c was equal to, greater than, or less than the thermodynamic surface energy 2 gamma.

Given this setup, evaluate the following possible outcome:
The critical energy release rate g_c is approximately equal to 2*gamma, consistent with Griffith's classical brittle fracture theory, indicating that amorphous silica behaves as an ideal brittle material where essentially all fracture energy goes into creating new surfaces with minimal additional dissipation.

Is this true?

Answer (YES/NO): NO